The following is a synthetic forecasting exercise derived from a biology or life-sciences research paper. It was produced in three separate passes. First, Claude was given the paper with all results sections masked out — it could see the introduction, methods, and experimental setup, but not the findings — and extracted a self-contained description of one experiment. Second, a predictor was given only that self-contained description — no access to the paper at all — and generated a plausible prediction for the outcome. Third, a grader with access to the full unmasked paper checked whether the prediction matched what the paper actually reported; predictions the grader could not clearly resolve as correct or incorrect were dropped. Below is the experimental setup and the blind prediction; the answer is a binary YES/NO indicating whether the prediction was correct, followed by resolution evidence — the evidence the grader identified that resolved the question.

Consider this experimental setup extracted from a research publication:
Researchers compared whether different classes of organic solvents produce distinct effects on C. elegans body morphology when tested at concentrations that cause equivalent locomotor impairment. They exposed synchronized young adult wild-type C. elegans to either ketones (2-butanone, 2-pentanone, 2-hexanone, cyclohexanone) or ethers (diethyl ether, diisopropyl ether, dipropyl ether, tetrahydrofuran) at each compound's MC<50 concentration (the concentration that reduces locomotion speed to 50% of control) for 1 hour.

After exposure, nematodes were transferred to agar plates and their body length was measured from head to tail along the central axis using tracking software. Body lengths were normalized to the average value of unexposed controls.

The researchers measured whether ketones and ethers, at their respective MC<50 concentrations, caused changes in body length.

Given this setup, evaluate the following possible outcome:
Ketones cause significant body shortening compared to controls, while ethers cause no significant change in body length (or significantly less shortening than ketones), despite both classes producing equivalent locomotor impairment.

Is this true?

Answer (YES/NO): NO